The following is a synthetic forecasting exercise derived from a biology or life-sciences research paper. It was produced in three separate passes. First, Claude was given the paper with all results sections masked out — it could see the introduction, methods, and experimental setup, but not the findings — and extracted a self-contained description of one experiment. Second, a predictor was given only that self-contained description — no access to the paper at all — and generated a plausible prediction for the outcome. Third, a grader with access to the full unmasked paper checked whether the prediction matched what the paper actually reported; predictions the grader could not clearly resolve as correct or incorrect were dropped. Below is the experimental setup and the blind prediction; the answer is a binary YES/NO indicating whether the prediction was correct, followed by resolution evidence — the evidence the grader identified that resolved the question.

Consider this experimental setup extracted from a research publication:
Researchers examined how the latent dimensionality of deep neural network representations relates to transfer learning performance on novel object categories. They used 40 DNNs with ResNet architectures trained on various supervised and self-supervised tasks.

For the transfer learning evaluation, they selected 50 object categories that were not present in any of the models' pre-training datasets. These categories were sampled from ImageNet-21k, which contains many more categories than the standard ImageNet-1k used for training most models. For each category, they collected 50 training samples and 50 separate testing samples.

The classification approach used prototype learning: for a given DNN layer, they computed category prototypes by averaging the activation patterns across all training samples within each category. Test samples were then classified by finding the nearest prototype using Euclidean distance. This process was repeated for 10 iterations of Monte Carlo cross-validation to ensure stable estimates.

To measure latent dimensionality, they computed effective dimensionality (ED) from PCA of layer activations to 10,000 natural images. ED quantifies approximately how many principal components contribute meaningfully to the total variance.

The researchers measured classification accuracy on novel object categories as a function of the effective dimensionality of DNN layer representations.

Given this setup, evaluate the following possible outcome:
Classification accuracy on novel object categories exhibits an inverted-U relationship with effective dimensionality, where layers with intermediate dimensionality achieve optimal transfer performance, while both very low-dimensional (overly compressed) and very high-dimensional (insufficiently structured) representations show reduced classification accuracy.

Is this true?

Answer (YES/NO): NO